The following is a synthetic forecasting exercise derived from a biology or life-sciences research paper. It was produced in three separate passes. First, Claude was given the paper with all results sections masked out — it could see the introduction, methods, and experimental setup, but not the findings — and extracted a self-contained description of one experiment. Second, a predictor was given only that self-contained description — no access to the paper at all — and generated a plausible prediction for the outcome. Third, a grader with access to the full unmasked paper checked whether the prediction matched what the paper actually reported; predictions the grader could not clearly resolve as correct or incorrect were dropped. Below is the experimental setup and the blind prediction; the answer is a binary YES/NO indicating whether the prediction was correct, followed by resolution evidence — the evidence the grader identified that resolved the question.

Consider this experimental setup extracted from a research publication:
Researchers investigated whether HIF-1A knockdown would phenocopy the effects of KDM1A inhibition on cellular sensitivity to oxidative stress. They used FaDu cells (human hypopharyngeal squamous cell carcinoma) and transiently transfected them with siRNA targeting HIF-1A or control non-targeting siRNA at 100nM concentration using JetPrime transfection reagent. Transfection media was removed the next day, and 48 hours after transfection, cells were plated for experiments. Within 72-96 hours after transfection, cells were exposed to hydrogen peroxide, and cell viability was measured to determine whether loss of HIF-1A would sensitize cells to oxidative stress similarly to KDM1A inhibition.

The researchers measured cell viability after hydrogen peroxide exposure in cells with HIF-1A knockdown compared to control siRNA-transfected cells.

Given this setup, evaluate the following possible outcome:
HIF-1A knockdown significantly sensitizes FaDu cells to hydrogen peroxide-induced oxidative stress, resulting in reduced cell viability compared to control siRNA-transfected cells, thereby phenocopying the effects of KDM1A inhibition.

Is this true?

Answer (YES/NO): YES